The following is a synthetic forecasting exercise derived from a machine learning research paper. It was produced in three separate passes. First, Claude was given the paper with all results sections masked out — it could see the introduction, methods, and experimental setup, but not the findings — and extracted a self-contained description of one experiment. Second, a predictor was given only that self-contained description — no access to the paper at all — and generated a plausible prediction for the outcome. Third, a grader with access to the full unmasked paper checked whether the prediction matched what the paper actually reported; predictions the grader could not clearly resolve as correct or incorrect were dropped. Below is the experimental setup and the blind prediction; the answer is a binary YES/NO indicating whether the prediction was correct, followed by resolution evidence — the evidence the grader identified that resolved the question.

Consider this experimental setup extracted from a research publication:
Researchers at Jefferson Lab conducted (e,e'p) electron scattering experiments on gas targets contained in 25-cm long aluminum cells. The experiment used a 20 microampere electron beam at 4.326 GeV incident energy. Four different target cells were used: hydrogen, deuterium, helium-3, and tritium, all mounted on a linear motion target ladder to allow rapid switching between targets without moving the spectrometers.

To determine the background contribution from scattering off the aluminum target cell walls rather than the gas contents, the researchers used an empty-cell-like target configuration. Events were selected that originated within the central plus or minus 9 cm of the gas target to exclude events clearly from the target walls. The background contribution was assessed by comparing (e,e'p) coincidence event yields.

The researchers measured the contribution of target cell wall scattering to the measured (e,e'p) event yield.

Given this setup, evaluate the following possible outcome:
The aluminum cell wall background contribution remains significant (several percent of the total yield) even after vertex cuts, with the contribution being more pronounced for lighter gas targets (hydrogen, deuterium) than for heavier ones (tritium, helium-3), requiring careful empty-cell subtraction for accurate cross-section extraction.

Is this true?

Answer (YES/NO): NO